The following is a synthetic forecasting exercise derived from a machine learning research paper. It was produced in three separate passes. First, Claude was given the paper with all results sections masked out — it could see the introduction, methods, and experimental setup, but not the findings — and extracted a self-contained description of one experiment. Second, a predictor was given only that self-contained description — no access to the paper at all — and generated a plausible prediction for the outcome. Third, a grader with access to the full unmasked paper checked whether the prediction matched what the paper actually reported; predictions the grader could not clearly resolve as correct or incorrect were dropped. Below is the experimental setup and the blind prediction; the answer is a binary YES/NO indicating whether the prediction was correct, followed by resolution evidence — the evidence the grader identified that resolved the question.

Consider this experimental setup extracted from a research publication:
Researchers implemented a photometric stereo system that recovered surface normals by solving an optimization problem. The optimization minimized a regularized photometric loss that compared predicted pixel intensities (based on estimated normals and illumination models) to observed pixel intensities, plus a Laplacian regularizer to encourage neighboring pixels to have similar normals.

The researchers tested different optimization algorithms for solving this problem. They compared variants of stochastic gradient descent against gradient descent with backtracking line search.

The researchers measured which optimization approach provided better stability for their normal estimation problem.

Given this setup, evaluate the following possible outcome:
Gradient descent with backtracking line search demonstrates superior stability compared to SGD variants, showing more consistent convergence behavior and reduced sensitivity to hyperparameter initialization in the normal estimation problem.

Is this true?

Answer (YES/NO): NO